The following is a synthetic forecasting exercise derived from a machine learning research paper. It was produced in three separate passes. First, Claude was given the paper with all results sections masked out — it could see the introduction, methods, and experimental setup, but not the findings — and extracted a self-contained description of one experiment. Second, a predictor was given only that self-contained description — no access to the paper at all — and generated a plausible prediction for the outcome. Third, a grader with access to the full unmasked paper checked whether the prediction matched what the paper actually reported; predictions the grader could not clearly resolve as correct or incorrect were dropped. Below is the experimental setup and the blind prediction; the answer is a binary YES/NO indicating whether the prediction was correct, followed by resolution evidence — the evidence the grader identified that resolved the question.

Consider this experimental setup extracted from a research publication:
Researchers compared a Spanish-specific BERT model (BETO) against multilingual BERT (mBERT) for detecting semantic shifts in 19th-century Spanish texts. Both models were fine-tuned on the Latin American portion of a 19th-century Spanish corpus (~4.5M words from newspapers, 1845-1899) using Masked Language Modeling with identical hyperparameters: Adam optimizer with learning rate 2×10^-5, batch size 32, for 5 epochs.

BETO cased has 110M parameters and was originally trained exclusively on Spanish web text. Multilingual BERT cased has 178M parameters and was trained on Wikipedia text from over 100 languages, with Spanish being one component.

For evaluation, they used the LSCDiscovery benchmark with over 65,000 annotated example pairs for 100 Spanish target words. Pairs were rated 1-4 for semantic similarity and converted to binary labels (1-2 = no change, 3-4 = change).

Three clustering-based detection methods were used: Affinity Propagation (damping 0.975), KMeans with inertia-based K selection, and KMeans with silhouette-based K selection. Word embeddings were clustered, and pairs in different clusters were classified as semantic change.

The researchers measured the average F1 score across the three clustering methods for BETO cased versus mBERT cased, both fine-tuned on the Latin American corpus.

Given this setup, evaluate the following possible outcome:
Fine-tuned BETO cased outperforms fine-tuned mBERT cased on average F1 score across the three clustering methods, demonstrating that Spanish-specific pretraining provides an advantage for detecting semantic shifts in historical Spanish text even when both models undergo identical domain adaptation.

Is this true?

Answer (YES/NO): YES